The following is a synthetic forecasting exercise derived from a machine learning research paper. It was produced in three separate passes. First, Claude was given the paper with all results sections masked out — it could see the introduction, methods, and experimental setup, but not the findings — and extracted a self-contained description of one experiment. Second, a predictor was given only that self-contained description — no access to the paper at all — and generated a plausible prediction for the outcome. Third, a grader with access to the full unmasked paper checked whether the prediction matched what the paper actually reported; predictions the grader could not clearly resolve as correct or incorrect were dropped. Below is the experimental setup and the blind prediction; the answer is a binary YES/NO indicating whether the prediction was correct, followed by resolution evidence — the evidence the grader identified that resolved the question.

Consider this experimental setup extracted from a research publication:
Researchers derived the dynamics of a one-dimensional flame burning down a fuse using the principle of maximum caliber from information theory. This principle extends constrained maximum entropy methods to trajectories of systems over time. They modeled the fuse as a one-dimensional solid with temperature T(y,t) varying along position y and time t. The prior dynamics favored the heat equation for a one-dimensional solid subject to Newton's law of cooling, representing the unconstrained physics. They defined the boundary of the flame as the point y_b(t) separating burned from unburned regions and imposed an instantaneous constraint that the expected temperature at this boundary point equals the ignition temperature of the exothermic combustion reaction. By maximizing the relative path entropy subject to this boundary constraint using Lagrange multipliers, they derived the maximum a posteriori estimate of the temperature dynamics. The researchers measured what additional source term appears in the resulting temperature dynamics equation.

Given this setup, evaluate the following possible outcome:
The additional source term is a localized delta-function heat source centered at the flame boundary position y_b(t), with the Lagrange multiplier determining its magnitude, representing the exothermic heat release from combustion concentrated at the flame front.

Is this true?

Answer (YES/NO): YES